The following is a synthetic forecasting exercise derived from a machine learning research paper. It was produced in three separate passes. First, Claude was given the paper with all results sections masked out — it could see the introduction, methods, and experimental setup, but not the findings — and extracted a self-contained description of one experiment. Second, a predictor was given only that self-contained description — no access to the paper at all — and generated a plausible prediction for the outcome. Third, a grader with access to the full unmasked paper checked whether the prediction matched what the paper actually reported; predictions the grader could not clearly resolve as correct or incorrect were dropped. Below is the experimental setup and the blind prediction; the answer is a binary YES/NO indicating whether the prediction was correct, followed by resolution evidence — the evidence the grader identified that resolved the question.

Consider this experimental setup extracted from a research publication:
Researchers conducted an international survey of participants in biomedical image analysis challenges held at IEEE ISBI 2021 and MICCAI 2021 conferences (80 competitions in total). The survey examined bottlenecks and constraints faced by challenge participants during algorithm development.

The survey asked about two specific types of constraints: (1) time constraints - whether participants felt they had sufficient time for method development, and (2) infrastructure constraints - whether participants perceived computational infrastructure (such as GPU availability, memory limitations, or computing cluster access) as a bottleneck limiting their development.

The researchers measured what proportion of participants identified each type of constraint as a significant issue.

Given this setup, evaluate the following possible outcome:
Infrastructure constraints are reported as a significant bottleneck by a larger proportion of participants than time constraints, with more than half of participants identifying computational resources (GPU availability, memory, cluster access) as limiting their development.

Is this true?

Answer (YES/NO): NO